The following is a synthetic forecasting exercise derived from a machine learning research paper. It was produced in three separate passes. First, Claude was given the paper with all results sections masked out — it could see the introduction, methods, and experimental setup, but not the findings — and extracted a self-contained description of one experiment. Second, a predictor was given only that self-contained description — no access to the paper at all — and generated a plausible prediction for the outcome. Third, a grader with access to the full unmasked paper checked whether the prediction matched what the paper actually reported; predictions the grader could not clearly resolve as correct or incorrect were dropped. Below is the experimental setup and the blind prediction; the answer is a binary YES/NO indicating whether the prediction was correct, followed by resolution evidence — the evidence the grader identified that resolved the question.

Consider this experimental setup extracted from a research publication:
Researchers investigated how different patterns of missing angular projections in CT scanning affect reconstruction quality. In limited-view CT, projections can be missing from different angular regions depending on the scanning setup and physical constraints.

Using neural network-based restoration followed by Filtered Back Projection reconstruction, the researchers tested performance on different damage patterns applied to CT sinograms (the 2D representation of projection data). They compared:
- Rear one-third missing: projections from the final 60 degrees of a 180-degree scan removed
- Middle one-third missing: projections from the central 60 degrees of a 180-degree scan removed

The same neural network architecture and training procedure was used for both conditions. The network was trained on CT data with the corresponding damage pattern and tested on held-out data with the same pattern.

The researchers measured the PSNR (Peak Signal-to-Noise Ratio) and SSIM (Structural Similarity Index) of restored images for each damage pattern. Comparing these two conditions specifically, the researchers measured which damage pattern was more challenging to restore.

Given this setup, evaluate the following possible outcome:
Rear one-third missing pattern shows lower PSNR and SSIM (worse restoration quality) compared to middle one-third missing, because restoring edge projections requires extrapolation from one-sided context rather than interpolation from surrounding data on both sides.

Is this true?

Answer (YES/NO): NO